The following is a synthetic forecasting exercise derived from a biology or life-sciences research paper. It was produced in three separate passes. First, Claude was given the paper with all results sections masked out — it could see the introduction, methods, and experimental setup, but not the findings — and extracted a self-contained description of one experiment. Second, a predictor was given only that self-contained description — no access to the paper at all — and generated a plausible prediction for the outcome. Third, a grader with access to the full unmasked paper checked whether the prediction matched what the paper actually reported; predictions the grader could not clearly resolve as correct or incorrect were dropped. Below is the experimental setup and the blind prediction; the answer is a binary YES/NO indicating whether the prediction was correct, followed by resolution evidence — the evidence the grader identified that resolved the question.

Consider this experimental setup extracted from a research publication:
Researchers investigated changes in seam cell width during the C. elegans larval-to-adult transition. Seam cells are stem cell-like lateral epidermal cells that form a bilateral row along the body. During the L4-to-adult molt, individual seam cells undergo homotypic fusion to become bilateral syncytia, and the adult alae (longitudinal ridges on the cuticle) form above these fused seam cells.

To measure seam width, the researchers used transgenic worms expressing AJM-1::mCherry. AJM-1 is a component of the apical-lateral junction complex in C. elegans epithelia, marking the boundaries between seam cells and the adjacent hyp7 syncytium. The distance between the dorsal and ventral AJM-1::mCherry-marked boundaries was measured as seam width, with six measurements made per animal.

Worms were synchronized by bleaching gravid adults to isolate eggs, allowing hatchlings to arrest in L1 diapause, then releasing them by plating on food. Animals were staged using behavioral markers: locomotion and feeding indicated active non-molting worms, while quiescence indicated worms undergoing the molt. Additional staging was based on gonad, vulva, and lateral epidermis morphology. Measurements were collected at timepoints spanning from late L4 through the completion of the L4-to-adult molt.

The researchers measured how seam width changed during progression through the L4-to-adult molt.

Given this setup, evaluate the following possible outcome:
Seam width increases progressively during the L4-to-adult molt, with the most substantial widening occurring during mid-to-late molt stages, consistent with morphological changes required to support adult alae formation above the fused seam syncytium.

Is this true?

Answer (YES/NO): NO